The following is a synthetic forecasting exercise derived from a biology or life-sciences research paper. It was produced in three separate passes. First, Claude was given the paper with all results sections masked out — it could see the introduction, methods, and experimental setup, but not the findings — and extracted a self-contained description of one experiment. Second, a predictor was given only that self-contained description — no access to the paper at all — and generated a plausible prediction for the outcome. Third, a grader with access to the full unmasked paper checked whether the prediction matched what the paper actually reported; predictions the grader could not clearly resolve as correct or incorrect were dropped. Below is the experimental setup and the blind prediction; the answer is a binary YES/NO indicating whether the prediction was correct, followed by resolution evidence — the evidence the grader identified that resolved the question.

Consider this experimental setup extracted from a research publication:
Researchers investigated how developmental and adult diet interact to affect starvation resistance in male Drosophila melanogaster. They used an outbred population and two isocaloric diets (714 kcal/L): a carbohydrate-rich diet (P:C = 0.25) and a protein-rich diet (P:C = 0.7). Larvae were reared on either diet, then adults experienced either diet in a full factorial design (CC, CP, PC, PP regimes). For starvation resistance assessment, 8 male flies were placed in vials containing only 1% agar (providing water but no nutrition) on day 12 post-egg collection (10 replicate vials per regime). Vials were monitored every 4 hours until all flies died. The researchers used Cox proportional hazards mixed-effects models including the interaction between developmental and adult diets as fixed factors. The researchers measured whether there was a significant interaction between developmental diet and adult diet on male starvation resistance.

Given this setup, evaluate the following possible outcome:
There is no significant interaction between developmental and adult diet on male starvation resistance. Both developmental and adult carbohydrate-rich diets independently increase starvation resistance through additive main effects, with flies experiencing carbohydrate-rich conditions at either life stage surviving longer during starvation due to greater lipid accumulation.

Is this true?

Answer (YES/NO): NO